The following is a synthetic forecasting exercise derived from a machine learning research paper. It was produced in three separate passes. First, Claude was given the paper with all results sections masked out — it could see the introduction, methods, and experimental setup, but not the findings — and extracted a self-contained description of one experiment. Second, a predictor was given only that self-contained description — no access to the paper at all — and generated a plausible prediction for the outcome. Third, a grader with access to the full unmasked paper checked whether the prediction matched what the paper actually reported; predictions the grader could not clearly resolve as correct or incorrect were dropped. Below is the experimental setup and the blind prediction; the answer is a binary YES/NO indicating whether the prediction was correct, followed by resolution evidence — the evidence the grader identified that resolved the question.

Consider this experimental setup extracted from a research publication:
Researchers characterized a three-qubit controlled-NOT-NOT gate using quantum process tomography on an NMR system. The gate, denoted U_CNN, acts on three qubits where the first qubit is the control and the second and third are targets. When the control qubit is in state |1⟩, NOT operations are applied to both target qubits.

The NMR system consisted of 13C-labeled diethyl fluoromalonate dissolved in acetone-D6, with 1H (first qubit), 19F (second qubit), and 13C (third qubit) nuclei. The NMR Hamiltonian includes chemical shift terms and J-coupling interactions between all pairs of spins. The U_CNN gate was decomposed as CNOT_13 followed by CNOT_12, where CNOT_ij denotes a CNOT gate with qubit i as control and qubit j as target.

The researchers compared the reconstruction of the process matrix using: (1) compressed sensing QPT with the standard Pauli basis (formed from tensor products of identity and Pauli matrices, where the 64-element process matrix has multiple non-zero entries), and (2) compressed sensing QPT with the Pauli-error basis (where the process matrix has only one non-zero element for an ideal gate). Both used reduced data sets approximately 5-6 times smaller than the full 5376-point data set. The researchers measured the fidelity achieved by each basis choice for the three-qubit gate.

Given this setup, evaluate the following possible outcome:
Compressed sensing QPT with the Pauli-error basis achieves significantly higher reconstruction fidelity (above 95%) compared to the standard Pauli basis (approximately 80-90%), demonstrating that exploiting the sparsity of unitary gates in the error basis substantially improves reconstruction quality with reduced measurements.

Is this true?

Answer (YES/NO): YES